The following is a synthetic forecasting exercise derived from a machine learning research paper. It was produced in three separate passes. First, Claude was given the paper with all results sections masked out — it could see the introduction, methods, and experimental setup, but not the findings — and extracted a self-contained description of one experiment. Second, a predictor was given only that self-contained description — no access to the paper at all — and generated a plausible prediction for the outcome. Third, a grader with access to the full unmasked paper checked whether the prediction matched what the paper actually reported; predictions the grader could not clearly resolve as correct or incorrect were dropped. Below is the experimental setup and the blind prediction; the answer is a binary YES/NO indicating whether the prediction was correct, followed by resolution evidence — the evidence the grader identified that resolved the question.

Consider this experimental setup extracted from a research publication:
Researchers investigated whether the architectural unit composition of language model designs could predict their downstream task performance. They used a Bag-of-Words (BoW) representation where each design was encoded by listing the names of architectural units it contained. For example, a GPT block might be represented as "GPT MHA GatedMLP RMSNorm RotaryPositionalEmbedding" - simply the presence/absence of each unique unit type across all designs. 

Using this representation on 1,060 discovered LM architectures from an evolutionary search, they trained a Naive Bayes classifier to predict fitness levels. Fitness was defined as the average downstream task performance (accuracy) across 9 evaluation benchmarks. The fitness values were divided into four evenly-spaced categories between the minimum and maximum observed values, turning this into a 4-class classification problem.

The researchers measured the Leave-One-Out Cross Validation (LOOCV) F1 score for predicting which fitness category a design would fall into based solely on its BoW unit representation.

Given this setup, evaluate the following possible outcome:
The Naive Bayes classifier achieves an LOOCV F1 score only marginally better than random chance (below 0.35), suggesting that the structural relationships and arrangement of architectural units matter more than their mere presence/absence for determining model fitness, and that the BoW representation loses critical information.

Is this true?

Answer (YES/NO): NO